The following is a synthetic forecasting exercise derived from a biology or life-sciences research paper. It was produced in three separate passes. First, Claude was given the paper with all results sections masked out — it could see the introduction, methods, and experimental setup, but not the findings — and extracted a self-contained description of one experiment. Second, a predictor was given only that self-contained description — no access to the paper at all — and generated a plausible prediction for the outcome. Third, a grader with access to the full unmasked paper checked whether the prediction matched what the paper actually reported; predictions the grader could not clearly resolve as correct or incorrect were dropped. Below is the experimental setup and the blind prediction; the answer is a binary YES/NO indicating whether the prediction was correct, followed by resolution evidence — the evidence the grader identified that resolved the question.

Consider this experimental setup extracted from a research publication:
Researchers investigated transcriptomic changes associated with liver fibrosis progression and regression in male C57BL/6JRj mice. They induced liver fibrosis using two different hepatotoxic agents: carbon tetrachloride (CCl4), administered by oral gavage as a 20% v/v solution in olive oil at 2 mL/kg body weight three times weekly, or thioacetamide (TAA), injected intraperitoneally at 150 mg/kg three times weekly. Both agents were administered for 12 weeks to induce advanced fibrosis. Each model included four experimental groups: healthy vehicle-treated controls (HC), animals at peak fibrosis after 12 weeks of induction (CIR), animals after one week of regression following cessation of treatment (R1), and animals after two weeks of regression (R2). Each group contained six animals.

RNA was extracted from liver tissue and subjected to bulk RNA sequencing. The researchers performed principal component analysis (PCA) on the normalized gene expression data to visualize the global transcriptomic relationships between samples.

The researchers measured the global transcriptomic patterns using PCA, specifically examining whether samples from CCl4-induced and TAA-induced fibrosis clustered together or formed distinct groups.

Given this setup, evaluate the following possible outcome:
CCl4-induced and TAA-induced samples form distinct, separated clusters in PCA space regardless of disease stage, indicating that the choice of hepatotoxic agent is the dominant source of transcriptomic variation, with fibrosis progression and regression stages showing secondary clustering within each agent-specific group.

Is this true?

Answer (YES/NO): NO